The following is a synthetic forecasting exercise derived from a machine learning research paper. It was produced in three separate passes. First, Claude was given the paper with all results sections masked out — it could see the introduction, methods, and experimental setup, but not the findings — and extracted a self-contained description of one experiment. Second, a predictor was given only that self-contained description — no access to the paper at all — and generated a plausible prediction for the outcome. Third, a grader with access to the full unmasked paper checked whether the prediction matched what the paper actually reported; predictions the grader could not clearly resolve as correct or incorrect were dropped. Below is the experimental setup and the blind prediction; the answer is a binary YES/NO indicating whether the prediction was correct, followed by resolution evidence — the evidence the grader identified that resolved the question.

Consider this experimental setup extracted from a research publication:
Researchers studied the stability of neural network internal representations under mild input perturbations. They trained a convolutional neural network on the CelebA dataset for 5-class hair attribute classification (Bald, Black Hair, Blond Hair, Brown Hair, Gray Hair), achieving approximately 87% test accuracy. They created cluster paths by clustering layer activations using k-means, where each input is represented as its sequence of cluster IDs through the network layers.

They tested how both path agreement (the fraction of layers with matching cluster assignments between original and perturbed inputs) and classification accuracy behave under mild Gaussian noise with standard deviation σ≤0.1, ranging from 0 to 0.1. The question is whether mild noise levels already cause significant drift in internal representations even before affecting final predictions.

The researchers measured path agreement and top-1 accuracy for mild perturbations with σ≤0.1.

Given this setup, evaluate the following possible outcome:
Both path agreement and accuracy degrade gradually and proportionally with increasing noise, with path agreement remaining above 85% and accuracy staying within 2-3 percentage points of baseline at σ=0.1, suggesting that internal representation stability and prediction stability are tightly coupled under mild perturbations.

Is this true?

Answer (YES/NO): NO